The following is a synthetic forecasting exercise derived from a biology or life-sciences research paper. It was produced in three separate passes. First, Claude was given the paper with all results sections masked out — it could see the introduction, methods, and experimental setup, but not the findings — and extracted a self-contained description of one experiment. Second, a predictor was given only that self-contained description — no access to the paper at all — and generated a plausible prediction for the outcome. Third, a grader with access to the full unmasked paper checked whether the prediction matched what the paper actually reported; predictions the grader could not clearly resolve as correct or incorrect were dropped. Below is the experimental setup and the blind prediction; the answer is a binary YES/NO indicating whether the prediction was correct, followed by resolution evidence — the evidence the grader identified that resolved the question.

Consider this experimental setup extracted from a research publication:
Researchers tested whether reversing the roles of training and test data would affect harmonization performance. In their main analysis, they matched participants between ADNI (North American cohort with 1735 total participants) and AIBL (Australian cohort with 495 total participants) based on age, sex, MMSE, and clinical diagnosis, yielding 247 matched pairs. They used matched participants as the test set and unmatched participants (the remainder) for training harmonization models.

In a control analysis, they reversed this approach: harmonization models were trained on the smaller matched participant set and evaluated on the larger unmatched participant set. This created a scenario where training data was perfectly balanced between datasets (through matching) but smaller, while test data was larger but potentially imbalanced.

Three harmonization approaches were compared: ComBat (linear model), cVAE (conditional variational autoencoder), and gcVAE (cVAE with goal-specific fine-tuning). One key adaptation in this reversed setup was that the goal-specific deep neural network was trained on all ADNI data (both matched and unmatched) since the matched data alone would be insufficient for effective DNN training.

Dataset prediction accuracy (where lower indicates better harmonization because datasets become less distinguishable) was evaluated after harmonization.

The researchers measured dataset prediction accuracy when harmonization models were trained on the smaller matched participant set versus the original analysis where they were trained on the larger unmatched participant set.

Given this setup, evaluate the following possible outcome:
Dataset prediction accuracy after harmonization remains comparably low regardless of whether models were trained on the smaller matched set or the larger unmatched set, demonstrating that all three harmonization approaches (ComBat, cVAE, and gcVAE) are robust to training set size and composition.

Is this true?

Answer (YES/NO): NO